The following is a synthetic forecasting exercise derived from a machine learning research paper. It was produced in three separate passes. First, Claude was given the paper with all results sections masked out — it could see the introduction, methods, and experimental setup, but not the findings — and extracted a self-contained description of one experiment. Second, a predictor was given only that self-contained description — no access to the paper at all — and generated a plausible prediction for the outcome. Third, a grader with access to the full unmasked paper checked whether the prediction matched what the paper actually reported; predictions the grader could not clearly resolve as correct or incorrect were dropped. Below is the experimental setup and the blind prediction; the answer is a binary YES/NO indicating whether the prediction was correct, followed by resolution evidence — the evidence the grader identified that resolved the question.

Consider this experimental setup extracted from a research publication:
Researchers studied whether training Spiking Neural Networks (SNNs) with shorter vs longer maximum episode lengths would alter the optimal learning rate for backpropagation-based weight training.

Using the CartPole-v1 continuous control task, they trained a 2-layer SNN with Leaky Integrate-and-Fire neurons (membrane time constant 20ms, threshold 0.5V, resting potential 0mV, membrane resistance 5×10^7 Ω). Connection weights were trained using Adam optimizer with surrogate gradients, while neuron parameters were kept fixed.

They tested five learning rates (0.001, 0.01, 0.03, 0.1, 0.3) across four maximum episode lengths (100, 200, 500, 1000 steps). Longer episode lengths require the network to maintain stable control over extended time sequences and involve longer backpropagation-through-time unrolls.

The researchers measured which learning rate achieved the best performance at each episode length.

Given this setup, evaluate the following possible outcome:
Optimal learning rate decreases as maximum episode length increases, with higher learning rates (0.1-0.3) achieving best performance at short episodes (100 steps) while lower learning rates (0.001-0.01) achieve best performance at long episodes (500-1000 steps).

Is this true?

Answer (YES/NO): NO